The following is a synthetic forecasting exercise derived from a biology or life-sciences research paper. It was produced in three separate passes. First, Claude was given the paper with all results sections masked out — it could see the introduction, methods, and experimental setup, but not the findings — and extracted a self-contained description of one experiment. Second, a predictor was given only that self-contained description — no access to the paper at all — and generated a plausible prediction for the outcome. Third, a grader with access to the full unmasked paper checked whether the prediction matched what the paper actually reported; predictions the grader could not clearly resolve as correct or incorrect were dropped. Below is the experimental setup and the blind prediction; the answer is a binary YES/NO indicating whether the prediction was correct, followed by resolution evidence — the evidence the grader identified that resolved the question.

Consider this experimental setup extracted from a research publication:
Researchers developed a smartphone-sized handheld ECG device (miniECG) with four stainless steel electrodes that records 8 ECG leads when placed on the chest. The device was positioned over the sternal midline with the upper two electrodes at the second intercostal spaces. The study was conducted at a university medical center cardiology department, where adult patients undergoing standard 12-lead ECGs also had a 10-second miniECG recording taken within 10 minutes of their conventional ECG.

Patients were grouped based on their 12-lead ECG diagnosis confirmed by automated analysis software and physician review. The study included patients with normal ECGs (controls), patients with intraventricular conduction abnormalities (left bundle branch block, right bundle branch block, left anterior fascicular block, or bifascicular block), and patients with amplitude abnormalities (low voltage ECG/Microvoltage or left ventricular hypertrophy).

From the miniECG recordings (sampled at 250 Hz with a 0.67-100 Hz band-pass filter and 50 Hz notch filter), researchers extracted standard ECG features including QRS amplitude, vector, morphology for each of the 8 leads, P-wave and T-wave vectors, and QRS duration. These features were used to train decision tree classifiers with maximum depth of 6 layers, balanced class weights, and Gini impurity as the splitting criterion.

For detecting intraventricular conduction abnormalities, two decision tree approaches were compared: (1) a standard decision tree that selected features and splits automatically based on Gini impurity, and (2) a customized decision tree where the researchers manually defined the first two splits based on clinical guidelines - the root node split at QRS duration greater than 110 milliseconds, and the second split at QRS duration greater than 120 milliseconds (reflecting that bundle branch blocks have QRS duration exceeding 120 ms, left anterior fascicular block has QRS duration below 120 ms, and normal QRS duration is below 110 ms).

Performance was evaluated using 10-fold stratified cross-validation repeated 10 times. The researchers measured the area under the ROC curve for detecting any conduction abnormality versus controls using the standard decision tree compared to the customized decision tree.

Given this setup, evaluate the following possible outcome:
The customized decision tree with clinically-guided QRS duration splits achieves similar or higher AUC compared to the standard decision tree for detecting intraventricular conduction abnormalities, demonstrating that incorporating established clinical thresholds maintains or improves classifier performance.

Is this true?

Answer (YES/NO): YES